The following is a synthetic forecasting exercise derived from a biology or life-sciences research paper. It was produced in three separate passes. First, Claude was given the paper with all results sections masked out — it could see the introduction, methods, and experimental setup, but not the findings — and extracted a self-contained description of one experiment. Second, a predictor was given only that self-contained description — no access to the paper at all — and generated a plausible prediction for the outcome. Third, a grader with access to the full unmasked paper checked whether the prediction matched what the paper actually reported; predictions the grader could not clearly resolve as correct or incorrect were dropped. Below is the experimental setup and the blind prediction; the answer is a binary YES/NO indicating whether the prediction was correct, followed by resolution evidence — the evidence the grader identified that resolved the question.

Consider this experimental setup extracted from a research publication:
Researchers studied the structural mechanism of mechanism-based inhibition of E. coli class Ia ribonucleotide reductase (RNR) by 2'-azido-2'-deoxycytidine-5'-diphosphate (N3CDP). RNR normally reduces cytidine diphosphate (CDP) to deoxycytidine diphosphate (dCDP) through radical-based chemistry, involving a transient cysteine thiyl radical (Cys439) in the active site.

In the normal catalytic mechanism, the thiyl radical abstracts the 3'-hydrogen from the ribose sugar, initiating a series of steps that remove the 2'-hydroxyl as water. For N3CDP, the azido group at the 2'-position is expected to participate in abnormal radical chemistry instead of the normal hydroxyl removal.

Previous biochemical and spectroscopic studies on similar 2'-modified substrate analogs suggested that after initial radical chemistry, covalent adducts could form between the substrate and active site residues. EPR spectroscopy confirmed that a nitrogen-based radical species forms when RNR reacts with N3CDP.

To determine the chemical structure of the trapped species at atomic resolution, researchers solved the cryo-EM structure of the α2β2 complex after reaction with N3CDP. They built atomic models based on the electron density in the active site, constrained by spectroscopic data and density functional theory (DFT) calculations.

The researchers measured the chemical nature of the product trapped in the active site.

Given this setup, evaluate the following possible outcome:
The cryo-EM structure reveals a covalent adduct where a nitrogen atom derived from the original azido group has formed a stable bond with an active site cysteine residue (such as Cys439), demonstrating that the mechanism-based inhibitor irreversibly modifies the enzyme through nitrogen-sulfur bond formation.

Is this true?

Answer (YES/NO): NO